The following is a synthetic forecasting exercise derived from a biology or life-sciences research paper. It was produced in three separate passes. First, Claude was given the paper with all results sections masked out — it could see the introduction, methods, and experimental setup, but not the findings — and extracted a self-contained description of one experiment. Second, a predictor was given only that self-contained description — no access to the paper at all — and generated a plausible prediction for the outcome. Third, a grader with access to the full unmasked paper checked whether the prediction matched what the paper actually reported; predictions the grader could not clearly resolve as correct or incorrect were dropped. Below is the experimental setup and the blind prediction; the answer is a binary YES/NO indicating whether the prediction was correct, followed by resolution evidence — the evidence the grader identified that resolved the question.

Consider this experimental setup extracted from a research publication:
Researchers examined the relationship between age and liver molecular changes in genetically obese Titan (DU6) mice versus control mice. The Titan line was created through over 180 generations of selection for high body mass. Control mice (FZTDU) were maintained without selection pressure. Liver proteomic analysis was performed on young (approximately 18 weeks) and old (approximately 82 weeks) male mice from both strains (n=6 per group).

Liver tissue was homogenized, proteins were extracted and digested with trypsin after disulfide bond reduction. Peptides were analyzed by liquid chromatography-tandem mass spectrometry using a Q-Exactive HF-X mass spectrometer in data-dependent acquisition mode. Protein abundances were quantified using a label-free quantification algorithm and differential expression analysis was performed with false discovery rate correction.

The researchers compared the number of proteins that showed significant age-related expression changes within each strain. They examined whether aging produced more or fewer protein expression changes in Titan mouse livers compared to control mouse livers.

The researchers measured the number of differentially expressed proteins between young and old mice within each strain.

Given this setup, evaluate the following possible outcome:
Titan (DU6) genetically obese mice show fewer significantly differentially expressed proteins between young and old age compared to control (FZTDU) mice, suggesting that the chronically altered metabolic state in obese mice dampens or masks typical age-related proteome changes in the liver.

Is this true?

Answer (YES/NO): NO